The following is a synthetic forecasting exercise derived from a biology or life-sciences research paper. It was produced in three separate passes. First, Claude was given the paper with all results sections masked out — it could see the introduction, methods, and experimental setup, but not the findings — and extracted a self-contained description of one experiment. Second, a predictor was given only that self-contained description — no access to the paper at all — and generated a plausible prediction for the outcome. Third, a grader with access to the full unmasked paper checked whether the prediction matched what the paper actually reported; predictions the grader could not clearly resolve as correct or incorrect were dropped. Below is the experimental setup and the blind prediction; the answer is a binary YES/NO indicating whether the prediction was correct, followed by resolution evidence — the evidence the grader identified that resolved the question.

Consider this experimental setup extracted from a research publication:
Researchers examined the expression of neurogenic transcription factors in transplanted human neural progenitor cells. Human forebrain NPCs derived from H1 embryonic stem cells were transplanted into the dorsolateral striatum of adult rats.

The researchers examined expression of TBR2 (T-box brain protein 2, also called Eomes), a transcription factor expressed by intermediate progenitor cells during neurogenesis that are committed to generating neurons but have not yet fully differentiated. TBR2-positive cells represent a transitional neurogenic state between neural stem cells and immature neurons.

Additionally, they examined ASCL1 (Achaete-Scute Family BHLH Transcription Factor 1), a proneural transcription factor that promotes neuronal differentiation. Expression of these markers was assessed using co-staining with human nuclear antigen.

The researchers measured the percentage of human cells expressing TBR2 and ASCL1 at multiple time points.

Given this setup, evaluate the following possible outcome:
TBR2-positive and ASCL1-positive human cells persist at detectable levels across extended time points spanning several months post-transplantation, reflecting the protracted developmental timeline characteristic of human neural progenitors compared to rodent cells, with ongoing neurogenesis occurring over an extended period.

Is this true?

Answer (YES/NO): YES